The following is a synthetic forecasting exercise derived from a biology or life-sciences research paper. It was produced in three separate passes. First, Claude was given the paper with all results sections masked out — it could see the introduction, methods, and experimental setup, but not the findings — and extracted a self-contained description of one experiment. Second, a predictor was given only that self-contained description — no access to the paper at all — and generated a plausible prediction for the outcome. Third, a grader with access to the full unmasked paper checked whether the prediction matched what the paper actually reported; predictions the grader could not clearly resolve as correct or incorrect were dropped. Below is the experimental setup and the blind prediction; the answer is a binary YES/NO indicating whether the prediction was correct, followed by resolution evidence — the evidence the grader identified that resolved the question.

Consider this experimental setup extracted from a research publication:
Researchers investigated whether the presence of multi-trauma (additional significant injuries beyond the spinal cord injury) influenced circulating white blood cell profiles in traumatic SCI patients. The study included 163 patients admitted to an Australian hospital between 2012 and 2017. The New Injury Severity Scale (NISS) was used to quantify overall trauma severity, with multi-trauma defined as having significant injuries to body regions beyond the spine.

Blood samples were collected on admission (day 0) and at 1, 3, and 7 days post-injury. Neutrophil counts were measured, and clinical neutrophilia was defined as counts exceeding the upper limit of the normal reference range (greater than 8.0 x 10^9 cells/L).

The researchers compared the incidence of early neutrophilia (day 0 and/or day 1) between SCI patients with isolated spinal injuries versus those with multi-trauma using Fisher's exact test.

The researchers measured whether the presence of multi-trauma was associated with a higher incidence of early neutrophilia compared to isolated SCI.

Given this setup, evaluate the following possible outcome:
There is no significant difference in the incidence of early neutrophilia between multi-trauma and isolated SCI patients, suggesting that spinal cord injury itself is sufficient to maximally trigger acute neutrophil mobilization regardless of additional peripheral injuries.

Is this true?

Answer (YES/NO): NO